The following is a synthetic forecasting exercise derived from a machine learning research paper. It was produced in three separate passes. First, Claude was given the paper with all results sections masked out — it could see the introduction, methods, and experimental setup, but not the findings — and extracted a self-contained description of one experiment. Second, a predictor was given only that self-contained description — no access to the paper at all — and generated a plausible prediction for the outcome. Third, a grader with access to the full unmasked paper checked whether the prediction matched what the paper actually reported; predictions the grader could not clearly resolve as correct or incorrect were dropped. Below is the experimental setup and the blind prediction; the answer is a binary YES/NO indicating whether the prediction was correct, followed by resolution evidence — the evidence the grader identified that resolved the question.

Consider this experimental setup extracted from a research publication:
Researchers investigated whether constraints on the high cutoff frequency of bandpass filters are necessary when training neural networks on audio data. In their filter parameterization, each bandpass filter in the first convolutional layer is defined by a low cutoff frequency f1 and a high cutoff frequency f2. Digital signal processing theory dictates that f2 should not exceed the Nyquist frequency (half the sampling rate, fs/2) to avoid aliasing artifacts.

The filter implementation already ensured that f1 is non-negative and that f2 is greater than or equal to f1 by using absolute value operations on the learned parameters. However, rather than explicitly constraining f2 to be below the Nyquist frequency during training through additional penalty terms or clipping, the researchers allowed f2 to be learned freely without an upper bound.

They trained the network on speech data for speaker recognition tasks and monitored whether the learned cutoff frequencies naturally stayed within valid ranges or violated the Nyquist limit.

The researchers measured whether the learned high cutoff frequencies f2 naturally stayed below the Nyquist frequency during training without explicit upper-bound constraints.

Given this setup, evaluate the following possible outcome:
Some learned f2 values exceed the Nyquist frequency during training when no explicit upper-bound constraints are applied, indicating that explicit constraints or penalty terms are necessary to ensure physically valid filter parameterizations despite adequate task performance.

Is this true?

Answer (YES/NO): NO